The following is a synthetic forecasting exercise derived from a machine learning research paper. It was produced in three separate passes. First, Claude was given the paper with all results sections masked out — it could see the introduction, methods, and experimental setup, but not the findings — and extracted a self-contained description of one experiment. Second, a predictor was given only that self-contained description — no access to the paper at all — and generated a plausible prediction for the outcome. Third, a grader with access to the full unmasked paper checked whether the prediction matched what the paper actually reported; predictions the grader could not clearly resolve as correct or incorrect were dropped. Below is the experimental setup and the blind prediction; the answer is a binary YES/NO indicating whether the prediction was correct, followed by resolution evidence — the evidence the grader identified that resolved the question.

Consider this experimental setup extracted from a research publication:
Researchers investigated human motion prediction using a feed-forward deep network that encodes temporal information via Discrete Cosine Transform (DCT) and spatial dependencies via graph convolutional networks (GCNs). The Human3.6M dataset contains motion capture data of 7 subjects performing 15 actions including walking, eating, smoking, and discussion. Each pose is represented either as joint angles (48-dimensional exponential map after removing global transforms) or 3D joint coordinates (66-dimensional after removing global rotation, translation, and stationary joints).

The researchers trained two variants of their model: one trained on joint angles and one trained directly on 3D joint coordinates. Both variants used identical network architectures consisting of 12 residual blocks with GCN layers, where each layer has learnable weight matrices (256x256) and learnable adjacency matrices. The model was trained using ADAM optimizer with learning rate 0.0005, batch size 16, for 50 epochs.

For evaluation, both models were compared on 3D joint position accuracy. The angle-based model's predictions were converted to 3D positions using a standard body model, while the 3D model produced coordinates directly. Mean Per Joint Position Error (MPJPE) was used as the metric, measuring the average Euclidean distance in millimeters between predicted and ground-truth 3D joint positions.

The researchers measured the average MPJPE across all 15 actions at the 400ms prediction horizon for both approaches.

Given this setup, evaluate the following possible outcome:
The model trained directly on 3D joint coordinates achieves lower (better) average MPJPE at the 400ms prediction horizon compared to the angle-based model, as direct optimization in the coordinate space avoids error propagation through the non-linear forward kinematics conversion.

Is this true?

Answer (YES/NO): YES